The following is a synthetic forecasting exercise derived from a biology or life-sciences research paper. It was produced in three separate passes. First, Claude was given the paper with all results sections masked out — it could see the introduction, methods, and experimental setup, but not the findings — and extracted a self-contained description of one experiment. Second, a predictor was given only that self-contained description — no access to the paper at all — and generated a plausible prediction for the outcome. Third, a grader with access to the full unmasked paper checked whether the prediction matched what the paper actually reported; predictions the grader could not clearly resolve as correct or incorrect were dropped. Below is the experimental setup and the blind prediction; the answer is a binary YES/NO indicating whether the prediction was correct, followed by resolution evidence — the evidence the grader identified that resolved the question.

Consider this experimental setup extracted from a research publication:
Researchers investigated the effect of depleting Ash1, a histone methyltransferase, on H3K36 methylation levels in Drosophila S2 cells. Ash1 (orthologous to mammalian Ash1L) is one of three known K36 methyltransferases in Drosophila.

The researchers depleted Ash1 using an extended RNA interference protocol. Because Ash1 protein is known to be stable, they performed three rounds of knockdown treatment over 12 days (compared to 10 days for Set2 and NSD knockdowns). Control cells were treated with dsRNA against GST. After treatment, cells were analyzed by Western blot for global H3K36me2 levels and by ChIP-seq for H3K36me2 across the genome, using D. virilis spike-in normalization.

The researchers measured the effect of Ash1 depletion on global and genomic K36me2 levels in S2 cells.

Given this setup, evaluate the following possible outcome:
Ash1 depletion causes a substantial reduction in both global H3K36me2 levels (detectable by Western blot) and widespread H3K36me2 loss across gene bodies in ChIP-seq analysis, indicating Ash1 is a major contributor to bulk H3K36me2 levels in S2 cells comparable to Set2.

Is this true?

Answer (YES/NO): NO